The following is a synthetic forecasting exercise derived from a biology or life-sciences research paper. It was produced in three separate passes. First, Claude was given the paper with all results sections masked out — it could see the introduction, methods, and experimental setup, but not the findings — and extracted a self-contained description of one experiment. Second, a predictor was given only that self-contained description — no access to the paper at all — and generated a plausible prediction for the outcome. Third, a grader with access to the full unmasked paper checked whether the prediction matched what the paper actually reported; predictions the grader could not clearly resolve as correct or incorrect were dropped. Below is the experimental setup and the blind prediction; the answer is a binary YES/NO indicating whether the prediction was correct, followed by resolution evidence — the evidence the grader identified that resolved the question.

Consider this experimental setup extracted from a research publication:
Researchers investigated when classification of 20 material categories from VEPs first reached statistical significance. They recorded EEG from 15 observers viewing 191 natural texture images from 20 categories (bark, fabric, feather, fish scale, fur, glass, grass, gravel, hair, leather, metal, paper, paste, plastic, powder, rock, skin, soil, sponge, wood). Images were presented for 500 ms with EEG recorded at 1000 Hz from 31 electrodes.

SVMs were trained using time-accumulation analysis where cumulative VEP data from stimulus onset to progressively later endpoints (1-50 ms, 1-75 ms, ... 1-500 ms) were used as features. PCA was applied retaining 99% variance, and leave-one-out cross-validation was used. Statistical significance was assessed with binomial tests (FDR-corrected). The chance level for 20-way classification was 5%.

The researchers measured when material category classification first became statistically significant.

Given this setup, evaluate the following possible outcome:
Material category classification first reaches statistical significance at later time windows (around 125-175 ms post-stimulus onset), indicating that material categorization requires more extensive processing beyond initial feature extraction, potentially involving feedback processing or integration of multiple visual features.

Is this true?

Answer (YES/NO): YES